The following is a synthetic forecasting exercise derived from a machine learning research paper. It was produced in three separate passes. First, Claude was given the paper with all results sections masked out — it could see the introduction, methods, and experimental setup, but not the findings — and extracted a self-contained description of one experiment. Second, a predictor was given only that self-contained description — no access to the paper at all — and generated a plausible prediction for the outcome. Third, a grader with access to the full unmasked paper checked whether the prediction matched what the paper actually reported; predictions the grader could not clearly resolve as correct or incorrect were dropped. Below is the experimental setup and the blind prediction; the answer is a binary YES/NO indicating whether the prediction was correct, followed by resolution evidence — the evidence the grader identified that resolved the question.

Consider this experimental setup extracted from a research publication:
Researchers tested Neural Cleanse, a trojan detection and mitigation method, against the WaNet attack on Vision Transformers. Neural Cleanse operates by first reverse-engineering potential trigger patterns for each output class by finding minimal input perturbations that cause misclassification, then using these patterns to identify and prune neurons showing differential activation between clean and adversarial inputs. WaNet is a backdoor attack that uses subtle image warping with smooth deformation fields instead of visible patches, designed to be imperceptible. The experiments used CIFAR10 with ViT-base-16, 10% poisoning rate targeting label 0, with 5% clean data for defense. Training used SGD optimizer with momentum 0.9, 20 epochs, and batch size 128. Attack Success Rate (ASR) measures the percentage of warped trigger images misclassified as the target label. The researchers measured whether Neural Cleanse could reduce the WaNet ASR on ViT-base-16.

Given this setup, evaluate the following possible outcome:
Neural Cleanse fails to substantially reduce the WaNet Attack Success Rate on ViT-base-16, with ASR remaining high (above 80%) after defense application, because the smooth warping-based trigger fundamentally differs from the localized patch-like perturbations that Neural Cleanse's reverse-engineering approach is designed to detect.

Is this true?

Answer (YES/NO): NO